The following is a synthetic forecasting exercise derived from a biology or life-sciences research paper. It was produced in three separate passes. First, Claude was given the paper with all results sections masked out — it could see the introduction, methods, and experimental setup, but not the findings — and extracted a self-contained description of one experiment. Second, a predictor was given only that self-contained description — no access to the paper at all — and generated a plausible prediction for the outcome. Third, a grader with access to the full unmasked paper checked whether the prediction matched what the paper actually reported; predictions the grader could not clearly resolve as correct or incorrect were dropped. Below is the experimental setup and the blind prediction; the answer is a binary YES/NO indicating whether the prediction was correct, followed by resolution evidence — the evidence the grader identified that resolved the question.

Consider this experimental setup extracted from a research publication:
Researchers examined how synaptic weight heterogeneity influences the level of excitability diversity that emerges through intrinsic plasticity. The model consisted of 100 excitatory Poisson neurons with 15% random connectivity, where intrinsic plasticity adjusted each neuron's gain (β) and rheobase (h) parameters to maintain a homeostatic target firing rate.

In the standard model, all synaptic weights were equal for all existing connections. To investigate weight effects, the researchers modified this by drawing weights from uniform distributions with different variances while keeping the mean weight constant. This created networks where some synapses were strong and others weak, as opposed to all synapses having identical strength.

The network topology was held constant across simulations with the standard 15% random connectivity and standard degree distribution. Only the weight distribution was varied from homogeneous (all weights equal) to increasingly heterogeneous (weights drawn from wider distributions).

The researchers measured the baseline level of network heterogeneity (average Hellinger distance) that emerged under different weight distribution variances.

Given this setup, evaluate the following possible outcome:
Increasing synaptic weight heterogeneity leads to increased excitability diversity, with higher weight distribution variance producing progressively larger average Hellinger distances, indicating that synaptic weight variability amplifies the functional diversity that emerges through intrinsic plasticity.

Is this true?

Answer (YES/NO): NO